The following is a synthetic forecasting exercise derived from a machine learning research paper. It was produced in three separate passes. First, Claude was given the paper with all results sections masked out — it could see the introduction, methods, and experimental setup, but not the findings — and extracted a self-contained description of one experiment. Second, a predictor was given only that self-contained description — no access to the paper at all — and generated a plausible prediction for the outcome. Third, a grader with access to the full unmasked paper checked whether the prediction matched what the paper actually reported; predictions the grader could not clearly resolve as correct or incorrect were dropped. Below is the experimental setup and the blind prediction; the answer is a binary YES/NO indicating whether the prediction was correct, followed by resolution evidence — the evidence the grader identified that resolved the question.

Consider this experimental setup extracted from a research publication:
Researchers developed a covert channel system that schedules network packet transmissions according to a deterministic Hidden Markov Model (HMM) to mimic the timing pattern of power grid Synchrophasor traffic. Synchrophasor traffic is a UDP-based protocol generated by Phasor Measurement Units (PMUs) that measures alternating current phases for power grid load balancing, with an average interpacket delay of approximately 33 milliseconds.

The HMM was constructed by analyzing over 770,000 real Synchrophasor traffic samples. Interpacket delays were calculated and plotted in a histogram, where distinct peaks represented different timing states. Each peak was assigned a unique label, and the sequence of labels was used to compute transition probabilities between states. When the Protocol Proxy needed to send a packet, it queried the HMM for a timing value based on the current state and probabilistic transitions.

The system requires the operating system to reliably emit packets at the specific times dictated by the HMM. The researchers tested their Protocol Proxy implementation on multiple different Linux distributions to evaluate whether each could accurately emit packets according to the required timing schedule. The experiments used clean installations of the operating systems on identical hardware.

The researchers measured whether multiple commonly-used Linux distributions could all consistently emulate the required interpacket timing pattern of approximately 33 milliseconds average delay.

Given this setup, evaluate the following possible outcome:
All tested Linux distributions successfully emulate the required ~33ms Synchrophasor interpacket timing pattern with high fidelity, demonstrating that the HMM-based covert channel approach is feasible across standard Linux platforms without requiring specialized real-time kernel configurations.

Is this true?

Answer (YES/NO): NO